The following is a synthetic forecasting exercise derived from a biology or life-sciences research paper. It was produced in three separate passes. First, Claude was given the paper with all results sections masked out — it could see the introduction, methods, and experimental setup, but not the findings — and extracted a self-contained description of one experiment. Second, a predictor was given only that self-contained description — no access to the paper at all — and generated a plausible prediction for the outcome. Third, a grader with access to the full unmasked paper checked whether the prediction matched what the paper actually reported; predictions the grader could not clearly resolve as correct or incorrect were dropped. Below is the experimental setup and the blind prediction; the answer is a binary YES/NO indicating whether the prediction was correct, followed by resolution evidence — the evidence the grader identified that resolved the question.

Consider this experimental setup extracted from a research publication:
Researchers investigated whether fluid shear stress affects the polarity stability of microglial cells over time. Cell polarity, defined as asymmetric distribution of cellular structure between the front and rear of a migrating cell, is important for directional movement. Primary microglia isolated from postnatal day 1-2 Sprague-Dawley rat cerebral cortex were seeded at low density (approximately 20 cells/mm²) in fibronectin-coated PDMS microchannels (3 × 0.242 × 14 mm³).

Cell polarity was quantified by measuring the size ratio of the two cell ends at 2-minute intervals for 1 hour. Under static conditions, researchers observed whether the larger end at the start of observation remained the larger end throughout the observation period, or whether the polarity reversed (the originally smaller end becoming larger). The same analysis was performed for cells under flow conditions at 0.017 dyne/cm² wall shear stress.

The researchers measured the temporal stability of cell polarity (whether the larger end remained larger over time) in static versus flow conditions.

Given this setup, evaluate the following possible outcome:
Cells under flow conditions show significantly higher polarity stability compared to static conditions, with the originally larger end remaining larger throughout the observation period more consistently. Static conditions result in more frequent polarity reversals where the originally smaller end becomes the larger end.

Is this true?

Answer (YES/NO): YES